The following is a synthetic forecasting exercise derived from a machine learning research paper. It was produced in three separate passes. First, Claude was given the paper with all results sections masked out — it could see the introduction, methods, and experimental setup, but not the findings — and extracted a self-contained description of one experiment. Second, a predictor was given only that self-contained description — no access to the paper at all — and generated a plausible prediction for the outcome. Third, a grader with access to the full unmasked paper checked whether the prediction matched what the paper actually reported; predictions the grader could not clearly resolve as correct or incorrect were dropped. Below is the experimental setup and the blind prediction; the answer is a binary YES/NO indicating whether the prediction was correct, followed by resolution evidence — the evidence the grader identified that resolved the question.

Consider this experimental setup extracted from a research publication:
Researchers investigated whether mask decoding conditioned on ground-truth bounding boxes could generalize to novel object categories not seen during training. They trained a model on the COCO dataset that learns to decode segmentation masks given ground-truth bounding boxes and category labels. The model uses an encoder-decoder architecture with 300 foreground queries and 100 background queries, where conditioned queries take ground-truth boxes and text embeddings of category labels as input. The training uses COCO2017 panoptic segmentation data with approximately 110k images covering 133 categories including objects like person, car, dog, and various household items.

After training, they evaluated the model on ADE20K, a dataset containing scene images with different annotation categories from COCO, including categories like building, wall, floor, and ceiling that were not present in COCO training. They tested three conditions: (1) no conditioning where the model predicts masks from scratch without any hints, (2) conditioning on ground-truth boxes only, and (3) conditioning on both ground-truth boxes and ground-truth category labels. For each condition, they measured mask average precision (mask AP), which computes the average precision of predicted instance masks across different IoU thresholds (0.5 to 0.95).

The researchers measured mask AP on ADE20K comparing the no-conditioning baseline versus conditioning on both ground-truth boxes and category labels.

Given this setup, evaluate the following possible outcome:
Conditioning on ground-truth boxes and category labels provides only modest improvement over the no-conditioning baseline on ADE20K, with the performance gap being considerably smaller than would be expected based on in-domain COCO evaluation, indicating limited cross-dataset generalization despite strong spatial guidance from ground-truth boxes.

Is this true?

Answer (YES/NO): NO